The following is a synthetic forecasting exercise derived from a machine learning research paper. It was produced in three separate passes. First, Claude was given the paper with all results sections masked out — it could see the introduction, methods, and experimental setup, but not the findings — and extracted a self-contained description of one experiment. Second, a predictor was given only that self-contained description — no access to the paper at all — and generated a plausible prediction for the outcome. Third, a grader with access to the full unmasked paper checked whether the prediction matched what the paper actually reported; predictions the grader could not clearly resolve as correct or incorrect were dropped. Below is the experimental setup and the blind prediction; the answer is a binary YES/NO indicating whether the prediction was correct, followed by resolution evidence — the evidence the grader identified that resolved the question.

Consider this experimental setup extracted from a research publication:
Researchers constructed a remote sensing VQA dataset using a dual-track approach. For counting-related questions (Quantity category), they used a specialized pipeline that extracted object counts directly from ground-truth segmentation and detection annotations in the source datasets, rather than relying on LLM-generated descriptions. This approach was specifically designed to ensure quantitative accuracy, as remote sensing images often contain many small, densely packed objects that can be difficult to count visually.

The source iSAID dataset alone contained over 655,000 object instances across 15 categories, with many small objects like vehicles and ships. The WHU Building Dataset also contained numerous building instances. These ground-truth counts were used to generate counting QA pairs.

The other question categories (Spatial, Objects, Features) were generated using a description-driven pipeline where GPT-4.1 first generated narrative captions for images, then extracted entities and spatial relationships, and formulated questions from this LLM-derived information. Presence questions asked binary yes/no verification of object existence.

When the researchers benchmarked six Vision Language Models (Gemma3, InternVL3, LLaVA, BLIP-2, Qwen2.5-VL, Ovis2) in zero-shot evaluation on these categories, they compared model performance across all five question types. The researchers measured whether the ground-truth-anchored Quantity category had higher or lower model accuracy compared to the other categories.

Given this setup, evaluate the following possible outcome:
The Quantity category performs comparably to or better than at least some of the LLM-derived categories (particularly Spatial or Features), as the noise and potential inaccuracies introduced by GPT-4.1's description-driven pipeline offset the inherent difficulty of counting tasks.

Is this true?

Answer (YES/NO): NO